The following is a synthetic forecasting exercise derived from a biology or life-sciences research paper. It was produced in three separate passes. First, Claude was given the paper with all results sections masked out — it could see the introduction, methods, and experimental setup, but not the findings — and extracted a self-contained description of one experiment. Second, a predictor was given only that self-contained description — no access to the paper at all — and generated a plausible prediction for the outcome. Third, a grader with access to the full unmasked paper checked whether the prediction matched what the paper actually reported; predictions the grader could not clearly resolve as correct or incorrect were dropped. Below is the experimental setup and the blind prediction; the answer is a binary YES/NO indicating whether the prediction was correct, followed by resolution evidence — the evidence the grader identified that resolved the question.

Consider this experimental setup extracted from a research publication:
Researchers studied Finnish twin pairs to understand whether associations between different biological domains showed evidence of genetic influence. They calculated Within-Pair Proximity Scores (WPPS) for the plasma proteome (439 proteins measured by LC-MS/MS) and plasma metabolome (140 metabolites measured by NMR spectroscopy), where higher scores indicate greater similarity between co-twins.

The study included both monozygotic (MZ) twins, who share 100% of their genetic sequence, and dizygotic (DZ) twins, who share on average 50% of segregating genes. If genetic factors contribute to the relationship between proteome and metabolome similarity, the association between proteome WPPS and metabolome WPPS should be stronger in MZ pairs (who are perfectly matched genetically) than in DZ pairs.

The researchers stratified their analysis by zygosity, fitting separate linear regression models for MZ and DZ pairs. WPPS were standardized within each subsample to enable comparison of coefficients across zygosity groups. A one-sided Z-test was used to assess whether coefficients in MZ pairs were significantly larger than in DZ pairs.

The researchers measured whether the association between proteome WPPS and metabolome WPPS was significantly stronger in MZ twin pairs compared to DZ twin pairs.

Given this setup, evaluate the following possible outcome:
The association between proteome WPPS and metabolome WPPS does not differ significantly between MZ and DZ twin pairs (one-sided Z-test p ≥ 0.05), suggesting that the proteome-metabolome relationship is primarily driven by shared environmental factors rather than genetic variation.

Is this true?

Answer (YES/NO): YES